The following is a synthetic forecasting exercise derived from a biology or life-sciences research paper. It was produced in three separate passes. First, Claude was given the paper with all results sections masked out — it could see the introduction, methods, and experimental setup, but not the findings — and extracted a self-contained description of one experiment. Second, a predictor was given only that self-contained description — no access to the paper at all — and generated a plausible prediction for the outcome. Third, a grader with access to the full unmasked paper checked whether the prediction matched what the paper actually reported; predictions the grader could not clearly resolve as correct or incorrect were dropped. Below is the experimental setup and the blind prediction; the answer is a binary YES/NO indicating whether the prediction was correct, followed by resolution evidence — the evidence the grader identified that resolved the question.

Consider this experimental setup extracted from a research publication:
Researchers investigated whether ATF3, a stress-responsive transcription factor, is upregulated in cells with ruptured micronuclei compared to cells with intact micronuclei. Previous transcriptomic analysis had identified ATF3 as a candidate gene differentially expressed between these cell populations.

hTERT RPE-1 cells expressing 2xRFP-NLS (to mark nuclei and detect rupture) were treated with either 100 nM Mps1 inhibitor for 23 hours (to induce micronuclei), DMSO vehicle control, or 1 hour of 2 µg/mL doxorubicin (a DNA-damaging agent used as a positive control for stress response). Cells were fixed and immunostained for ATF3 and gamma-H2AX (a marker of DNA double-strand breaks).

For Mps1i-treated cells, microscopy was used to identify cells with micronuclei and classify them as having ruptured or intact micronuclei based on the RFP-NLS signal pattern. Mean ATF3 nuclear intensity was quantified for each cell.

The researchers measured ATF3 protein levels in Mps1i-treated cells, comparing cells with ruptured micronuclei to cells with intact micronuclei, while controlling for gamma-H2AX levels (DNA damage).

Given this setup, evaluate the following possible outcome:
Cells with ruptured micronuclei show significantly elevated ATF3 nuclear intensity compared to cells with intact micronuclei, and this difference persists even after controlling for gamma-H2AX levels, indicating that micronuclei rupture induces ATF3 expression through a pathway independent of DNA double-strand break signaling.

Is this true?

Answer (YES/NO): NO